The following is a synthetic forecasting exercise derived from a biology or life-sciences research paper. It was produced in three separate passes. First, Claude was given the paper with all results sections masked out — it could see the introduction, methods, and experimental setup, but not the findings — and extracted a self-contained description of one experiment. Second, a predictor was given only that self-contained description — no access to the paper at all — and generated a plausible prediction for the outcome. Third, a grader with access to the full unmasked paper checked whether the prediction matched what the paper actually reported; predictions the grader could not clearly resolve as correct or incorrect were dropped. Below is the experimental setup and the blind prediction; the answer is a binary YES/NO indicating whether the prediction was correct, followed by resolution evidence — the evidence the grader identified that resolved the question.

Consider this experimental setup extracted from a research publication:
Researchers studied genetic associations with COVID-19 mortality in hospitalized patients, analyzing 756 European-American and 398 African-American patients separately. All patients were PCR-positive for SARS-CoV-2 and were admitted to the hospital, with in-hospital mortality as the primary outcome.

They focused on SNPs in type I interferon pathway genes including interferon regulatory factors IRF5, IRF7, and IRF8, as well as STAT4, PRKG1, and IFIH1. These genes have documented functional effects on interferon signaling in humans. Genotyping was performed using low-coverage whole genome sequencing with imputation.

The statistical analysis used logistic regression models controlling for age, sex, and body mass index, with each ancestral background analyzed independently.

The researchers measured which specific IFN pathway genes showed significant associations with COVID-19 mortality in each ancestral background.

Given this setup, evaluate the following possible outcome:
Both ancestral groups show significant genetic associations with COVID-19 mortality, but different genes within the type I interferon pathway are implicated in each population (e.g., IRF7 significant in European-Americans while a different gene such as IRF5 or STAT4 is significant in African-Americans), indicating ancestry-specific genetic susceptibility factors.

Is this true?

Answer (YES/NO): NO